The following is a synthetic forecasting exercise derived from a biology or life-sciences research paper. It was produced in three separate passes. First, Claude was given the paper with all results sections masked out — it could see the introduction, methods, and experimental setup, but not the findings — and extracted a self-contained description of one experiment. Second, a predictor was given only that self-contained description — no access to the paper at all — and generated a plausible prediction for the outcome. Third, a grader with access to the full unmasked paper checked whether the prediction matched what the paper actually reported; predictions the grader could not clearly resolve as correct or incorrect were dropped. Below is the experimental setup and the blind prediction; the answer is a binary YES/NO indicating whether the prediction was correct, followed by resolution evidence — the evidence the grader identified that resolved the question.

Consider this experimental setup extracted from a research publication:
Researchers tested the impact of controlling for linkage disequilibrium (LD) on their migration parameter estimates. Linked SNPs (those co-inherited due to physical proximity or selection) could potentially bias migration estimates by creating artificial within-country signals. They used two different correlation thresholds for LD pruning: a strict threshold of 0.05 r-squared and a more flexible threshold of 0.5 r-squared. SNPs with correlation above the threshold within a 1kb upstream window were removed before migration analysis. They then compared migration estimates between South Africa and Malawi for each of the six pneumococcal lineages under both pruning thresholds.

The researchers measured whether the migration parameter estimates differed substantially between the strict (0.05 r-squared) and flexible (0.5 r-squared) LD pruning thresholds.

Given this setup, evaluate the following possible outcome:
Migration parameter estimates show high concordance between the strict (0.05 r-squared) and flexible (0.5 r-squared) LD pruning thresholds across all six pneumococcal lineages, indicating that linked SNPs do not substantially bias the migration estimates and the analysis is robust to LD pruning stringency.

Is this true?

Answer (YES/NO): YES